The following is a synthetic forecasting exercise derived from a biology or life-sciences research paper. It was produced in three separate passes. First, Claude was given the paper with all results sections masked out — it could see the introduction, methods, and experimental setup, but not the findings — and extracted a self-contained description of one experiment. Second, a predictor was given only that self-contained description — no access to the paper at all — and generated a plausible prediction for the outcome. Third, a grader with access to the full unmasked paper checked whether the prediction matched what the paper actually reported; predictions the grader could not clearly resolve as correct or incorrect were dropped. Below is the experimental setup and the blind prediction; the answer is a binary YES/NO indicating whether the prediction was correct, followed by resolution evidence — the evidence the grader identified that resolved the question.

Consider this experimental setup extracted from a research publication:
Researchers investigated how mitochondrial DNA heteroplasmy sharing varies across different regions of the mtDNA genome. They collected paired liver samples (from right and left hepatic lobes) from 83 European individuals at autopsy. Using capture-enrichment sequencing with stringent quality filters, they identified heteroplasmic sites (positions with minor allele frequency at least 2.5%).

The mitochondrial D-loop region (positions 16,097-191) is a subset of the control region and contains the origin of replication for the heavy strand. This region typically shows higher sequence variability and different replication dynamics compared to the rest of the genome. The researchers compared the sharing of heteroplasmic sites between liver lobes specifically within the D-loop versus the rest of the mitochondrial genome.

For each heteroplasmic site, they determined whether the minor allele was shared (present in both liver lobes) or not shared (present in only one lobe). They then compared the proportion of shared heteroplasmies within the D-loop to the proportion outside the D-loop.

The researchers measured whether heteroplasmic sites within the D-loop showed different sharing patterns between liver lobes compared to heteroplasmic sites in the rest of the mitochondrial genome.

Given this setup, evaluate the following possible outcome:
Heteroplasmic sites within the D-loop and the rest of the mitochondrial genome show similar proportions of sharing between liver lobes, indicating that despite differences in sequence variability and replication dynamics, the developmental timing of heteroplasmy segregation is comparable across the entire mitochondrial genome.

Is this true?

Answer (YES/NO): NO